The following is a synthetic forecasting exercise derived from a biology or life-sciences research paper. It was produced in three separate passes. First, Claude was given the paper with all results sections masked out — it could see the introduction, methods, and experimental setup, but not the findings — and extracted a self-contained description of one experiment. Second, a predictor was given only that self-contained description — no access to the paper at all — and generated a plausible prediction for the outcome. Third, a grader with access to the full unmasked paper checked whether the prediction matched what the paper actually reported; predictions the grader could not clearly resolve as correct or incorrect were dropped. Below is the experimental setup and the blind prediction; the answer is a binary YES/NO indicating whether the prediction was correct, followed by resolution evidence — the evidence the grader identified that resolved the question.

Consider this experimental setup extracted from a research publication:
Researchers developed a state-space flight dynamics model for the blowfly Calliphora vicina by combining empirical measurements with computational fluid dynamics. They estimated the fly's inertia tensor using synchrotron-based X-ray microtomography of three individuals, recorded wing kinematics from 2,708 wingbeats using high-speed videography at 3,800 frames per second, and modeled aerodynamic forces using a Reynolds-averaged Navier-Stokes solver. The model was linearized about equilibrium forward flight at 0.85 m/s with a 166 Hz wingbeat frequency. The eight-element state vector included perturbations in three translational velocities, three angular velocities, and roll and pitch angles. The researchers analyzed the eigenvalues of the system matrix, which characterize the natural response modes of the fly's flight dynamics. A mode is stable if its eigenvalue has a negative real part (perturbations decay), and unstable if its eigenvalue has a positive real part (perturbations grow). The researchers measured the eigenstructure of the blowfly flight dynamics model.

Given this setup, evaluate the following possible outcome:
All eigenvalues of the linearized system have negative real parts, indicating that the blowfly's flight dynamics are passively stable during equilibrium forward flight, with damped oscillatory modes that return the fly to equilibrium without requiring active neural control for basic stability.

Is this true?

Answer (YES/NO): NO